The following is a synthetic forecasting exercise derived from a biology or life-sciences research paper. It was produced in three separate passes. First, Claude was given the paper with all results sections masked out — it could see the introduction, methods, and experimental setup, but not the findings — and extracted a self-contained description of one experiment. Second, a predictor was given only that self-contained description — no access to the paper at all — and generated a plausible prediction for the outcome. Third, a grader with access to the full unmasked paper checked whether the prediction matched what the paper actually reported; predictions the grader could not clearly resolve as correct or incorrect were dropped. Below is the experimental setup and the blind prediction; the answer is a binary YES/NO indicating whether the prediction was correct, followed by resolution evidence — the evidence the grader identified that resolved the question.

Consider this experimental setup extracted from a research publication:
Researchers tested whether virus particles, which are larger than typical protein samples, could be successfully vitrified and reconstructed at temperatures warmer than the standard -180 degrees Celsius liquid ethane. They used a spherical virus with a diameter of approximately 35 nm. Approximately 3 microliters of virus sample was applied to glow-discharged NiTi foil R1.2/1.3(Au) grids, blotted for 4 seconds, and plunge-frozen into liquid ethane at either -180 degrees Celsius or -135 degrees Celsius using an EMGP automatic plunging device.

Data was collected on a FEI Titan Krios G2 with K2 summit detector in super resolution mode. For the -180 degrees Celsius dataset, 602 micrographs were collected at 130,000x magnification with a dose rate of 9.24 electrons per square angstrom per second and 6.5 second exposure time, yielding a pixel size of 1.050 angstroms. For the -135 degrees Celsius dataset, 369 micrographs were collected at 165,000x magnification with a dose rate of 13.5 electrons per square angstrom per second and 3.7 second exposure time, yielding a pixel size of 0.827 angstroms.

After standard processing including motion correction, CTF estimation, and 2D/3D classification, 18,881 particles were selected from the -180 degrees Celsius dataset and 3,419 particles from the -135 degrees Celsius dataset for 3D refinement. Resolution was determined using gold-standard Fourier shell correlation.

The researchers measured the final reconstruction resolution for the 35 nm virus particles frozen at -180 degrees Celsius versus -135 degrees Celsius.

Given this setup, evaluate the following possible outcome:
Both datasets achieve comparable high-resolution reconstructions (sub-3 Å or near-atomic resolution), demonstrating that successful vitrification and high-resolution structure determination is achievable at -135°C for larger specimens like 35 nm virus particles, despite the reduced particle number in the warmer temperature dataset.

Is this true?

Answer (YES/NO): NO